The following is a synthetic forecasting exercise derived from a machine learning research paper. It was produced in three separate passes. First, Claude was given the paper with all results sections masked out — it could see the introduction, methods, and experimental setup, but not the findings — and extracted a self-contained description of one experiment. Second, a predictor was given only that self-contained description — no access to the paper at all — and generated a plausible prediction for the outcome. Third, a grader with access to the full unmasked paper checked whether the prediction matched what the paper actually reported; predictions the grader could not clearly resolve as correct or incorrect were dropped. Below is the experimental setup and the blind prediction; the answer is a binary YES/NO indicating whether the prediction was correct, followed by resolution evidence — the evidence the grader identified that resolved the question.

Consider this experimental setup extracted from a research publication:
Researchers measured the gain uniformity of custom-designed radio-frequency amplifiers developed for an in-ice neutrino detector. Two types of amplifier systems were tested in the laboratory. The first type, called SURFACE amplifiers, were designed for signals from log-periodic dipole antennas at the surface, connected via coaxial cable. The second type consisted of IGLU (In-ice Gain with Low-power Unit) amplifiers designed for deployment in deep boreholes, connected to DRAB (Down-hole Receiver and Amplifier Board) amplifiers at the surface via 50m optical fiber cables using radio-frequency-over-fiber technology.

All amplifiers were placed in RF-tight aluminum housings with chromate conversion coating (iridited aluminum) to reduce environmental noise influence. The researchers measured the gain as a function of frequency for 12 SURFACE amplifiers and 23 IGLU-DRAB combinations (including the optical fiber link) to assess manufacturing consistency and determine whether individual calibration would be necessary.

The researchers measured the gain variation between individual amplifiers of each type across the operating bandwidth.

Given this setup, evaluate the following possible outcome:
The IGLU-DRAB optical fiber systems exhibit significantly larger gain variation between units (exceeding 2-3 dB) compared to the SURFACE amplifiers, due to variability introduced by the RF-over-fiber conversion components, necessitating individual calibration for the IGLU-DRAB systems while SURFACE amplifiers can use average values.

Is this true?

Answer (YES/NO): NO